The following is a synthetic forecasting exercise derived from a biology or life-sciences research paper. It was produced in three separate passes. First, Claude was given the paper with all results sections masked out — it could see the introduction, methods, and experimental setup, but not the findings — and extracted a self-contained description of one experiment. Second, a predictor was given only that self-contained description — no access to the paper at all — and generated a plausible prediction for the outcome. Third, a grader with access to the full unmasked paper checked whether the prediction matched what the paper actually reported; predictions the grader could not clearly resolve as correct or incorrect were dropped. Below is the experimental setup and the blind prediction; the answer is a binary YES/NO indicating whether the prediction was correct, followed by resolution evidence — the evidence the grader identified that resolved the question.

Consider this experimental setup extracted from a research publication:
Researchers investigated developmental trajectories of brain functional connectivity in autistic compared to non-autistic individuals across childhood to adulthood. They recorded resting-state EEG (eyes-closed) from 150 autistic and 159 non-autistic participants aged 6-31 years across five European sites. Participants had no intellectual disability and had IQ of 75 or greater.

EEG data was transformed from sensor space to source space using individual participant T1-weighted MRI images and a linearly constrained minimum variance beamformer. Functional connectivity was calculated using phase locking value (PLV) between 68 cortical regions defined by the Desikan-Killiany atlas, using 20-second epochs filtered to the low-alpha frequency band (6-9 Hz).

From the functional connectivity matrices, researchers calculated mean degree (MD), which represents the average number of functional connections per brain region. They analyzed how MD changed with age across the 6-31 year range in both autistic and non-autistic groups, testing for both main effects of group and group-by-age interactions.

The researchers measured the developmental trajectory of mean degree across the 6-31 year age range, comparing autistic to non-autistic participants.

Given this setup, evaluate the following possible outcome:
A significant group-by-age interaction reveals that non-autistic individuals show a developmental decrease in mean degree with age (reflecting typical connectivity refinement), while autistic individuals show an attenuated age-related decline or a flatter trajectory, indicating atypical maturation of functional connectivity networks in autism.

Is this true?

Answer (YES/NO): NO